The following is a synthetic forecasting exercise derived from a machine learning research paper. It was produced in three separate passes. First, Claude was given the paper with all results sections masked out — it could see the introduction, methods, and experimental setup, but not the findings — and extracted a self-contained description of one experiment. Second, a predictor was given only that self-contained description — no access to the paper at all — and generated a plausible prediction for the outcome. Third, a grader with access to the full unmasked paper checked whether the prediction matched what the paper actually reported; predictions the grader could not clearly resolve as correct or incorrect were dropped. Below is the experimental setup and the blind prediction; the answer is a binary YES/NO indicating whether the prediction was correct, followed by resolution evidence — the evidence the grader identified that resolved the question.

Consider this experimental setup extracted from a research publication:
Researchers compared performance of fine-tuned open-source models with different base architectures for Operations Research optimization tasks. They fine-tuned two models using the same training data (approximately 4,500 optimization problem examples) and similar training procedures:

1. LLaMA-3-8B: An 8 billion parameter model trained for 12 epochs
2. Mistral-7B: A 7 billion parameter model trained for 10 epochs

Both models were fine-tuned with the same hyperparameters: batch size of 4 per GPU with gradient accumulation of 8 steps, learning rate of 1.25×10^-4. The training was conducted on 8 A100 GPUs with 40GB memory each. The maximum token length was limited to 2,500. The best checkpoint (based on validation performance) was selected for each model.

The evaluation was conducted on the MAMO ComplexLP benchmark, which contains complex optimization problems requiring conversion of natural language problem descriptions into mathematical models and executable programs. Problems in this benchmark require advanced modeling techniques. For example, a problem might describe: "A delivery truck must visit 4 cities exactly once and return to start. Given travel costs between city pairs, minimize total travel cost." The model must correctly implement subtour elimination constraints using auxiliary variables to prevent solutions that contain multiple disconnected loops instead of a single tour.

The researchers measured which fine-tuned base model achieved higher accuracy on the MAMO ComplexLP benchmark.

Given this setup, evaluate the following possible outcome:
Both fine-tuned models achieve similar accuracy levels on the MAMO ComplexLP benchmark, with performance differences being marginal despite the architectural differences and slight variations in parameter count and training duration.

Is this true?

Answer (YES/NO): NO